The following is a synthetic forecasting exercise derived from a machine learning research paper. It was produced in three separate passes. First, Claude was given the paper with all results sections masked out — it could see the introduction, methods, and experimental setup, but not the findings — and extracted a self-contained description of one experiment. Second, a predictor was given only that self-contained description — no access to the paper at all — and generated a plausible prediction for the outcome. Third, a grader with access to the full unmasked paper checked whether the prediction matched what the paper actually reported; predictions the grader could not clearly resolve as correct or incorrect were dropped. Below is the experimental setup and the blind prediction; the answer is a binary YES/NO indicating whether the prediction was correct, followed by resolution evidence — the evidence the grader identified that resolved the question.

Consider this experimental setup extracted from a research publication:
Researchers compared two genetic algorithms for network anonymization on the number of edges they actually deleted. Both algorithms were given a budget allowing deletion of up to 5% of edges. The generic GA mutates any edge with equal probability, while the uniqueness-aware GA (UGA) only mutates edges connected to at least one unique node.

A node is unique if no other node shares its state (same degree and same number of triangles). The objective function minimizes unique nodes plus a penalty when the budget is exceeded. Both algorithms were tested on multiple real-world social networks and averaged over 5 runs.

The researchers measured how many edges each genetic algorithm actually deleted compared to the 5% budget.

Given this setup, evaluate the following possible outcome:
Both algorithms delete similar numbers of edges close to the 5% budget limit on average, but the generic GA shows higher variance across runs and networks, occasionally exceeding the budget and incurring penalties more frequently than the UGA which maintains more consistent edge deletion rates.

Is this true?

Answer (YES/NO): NO